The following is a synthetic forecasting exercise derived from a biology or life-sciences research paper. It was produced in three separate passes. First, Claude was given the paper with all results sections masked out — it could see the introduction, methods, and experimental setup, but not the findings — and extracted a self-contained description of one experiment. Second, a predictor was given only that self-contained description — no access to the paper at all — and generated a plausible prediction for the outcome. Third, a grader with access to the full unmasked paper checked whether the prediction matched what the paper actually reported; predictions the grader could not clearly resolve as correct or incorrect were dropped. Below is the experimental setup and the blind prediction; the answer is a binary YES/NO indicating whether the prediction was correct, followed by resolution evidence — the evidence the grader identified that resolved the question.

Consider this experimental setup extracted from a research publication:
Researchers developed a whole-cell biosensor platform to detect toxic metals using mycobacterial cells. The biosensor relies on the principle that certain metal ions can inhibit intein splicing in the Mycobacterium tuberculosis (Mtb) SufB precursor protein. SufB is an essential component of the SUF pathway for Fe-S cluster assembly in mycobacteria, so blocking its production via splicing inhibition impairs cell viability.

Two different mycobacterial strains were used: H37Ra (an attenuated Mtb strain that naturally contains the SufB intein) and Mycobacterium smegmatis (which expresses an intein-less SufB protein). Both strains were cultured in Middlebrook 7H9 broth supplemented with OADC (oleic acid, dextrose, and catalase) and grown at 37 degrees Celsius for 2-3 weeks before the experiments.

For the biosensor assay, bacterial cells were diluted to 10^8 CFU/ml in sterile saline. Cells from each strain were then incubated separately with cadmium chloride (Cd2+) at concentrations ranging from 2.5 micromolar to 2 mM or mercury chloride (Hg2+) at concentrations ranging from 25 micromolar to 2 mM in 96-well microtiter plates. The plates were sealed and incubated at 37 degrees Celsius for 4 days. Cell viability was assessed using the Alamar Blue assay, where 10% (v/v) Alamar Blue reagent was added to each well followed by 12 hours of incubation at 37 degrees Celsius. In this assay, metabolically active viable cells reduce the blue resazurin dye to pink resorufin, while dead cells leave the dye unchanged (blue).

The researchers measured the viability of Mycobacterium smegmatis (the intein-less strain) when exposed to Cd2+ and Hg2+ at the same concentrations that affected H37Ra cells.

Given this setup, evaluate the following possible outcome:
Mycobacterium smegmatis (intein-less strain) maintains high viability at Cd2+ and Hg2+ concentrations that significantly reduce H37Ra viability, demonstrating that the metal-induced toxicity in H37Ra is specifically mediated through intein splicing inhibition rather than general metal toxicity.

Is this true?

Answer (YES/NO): YES